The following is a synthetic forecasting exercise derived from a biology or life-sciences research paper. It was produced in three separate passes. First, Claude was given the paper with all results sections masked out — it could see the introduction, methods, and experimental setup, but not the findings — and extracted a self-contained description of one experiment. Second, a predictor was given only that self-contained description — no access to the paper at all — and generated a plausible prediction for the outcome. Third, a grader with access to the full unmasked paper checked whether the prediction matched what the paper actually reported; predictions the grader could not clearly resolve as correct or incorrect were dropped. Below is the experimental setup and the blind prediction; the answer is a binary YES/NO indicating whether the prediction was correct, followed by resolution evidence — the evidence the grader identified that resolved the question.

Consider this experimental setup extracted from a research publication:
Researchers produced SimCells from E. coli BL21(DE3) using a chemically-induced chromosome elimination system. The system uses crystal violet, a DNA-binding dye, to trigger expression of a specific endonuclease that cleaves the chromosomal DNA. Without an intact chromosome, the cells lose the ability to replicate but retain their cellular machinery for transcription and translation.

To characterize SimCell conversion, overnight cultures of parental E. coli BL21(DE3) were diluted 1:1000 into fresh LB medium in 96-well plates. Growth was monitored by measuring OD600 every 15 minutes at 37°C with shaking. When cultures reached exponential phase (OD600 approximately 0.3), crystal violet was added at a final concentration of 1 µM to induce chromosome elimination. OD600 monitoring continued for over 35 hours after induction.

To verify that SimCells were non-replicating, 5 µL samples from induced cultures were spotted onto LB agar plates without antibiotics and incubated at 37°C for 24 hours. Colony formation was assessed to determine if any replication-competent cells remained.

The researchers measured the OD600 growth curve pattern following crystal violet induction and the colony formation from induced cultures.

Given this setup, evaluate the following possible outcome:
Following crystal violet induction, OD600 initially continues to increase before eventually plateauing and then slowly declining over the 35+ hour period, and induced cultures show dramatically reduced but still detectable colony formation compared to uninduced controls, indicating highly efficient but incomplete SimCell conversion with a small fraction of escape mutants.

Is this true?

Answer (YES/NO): NO